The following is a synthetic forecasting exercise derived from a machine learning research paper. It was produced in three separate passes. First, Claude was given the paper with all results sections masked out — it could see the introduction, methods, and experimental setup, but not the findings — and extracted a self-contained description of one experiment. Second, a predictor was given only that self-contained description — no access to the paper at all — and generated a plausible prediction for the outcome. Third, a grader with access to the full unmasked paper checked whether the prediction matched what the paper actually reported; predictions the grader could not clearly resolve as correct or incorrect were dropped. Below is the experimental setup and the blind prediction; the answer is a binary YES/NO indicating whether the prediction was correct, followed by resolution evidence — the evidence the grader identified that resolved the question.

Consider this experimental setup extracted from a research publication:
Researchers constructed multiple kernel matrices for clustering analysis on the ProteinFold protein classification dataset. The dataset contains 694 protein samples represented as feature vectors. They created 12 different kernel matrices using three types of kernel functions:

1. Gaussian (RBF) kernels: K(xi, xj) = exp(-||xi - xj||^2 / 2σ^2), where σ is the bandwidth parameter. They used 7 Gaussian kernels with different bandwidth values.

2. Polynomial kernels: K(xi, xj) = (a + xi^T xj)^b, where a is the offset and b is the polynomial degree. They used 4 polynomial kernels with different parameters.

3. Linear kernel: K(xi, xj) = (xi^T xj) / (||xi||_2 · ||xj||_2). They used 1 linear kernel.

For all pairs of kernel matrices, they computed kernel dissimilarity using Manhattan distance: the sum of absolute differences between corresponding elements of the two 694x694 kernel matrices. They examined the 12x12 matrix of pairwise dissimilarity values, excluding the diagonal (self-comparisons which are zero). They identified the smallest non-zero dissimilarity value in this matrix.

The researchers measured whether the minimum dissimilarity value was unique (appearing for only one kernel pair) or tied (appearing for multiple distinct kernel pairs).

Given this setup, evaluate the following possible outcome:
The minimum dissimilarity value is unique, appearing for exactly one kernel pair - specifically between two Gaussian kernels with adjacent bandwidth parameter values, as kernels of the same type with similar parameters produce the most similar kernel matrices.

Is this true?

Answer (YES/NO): NO